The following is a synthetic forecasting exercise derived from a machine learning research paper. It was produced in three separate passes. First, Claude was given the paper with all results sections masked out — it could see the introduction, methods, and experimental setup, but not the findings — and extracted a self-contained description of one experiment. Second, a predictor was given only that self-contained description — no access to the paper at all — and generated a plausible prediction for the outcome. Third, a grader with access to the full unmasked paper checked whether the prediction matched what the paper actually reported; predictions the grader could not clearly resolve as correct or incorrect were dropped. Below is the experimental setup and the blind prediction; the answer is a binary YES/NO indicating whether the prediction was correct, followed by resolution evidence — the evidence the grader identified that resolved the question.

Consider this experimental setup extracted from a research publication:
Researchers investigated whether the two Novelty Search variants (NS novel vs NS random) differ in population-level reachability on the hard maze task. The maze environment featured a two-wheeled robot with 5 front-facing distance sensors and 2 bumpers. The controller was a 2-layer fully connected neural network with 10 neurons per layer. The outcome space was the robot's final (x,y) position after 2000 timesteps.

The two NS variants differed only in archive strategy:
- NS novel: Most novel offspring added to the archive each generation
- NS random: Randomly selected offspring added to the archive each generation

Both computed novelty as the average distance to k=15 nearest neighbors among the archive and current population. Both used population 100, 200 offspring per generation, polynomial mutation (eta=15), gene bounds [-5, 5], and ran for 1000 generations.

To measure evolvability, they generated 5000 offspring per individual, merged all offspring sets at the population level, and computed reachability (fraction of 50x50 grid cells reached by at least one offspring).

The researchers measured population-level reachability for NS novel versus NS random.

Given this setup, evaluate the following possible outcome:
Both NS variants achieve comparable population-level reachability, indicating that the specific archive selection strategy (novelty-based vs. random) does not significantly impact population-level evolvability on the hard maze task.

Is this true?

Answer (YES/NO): YES